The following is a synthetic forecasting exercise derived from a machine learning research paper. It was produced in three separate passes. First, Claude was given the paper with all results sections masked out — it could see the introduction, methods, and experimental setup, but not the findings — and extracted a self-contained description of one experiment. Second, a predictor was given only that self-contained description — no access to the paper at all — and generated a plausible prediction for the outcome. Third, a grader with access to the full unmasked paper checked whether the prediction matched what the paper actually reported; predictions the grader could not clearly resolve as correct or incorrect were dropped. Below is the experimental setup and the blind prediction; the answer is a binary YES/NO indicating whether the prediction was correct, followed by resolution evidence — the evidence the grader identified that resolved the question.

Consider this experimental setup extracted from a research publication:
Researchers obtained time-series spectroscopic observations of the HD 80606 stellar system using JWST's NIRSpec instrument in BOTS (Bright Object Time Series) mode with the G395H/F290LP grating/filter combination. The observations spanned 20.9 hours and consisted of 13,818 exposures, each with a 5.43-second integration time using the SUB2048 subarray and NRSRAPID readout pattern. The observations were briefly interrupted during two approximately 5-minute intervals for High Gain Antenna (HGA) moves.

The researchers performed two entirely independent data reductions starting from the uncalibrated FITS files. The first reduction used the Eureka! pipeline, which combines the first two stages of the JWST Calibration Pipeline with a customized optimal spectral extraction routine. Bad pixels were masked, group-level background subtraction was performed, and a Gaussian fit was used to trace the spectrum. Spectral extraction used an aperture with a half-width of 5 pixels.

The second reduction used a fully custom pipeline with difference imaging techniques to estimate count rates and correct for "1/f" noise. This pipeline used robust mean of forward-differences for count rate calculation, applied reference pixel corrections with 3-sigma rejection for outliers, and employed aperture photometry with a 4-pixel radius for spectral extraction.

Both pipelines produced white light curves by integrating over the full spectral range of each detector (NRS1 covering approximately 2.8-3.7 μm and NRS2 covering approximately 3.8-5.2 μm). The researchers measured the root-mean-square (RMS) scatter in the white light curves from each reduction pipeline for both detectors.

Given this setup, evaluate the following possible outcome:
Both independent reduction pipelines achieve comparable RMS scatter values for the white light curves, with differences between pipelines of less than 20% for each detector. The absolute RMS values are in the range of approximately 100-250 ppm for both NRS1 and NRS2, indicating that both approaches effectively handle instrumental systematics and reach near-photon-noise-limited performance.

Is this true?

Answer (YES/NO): NO